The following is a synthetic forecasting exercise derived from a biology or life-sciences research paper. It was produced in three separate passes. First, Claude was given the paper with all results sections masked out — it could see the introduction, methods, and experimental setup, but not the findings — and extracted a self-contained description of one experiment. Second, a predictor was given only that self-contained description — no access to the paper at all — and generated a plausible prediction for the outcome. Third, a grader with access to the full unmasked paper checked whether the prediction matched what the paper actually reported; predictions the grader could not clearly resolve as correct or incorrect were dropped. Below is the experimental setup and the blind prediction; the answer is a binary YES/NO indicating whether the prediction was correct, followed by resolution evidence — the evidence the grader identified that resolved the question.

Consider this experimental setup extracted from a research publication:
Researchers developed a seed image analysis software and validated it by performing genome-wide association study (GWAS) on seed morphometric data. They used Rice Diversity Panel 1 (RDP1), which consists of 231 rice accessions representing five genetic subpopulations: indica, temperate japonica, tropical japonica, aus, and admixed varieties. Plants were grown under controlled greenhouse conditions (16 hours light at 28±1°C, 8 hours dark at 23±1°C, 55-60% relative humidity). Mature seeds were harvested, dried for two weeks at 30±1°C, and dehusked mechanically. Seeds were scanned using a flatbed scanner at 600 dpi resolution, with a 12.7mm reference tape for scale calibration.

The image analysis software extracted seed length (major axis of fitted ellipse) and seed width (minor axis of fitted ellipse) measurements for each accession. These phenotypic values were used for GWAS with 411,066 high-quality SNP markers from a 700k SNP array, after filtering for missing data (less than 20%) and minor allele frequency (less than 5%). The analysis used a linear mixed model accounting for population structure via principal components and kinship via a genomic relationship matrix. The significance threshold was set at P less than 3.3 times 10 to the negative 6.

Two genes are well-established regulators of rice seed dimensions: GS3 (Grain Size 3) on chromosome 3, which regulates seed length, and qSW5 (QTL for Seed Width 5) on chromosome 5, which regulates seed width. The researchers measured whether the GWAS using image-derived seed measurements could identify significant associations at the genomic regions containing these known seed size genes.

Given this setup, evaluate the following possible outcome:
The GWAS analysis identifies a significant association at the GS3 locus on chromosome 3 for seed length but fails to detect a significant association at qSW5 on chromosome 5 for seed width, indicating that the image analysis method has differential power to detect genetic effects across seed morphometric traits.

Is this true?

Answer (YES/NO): NO